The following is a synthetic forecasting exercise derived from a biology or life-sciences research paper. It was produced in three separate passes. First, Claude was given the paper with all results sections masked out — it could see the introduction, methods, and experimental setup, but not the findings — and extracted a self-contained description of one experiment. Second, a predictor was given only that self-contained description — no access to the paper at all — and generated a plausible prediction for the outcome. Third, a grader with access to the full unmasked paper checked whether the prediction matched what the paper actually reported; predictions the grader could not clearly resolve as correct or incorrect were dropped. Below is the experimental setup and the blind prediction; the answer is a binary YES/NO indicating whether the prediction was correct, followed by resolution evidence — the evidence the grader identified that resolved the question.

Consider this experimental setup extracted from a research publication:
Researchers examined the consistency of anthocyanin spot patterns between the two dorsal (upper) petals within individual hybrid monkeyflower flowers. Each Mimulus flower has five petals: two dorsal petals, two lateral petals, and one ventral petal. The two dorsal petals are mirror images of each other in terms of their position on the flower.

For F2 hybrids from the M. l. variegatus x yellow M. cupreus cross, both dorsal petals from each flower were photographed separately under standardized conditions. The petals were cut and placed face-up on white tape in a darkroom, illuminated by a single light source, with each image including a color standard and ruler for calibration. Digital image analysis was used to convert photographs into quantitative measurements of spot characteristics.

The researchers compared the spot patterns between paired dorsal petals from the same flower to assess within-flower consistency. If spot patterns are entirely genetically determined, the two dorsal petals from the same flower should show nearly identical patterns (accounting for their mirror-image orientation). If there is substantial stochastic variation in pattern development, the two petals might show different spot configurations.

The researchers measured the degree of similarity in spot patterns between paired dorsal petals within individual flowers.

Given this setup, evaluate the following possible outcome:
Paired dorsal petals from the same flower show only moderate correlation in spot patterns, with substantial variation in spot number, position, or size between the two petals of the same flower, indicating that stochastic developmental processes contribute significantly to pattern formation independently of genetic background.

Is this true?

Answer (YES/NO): NO